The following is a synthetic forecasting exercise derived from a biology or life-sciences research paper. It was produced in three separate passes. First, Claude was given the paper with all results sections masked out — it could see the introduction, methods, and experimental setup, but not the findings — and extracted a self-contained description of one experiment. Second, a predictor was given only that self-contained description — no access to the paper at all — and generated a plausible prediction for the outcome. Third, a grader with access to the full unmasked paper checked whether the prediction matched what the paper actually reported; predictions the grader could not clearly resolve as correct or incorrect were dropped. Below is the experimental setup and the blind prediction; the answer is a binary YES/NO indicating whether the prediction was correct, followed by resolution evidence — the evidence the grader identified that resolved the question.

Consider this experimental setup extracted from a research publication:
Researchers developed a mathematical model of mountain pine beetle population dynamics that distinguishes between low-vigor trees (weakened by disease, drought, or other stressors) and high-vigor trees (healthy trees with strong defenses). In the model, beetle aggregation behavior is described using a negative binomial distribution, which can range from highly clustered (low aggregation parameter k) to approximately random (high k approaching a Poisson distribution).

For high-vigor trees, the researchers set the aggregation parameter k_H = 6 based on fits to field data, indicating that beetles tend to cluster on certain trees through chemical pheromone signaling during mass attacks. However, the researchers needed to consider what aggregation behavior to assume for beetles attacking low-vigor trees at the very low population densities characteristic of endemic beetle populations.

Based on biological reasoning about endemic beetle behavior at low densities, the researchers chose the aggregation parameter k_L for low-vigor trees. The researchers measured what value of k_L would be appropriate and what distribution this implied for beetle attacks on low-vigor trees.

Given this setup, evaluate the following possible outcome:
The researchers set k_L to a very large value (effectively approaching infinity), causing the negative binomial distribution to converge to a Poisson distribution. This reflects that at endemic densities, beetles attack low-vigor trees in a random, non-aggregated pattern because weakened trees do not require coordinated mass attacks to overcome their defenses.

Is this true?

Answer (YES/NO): NO